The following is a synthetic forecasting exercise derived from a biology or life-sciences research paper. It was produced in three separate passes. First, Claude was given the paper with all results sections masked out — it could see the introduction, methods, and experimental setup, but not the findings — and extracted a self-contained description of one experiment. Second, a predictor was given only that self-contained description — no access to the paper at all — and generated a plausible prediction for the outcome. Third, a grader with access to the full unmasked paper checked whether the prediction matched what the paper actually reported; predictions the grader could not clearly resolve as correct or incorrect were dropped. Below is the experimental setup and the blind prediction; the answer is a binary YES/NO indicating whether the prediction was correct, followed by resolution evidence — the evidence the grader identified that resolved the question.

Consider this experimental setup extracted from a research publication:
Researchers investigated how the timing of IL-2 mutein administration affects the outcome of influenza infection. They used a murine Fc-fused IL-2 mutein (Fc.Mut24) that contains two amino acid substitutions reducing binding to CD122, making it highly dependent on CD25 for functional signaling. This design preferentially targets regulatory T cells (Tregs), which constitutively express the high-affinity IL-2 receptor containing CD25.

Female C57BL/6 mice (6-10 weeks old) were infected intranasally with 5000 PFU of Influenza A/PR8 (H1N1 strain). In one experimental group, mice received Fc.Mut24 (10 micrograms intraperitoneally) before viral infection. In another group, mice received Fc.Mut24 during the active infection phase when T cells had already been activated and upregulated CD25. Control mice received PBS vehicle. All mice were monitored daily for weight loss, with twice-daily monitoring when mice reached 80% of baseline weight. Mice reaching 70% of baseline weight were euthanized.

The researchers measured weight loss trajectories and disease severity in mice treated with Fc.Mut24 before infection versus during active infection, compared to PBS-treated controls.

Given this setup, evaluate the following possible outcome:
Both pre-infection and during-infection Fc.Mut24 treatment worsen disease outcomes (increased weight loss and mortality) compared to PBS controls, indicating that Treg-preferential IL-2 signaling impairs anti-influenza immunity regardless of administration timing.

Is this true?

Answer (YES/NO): NO